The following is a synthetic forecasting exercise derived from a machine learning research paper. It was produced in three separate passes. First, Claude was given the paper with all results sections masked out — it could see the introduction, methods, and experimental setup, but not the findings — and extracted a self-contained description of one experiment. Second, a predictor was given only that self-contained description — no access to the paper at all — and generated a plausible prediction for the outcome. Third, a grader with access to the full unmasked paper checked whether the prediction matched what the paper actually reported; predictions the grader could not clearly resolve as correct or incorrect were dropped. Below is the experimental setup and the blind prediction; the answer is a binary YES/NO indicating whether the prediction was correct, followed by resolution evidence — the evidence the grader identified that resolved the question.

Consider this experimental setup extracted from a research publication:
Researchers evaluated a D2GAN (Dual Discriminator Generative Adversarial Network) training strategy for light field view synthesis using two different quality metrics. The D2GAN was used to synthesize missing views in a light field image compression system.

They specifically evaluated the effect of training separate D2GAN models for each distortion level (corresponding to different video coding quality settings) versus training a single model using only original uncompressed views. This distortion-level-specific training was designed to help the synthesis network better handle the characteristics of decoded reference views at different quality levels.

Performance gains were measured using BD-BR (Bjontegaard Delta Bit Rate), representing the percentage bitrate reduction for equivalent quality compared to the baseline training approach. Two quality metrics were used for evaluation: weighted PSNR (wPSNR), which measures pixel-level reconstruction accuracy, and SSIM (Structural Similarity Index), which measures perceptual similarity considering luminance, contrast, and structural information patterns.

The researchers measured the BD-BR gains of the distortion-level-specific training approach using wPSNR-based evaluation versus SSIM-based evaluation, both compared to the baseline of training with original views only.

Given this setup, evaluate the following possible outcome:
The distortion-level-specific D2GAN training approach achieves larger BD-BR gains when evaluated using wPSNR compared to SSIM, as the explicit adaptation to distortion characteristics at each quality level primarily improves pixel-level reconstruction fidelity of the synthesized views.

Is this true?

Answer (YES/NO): NO